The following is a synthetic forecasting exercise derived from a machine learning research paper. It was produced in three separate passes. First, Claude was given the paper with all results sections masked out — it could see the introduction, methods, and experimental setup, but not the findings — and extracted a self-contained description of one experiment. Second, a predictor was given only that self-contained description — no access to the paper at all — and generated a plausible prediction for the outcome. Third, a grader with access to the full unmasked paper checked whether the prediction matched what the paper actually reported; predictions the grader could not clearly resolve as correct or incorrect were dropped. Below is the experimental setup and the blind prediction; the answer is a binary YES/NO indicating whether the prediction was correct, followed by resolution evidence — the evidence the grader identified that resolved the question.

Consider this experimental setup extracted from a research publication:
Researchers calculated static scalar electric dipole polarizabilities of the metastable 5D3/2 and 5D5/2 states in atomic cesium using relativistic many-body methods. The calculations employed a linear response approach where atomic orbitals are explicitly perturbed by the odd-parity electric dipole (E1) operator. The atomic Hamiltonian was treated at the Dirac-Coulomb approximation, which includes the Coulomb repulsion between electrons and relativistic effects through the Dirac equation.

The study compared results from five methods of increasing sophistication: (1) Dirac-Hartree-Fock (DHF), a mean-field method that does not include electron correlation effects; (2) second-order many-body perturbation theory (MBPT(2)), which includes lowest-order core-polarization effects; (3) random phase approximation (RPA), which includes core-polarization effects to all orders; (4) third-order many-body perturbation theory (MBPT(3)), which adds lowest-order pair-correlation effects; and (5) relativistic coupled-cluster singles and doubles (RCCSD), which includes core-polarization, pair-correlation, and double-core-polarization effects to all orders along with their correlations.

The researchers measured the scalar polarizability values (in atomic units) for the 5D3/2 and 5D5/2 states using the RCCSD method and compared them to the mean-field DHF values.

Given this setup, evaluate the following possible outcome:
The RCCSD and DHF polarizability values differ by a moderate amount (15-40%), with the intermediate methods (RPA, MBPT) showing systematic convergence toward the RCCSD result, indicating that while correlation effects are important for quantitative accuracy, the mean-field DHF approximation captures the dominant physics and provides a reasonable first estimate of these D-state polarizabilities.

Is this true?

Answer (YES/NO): NO